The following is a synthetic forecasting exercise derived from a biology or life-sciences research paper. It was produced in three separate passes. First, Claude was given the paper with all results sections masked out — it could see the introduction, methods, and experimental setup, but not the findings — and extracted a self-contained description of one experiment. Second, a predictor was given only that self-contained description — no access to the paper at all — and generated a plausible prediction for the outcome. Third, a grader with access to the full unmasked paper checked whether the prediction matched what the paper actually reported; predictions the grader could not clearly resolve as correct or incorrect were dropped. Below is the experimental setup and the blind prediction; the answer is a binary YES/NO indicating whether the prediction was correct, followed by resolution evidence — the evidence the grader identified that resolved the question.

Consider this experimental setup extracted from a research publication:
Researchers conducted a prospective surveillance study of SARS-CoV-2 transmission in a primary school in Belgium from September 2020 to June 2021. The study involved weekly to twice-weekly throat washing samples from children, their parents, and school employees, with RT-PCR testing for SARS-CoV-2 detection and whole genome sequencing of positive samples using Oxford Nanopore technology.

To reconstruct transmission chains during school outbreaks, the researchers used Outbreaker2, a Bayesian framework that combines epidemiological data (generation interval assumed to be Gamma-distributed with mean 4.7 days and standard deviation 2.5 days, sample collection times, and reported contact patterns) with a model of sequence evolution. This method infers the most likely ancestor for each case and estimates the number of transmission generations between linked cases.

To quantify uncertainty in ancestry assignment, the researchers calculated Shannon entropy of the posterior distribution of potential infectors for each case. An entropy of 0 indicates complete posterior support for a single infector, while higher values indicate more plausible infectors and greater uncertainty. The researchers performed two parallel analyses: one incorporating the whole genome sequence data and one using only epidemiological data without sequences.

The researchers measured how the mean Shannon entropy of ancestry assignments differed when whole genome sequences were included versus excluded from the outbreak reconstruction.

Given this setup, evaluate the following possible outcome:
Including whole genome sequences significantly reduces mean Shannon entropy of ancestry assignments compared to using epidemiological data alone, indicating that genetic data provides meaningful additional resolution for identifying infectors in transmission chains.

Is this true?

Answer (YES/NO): NO